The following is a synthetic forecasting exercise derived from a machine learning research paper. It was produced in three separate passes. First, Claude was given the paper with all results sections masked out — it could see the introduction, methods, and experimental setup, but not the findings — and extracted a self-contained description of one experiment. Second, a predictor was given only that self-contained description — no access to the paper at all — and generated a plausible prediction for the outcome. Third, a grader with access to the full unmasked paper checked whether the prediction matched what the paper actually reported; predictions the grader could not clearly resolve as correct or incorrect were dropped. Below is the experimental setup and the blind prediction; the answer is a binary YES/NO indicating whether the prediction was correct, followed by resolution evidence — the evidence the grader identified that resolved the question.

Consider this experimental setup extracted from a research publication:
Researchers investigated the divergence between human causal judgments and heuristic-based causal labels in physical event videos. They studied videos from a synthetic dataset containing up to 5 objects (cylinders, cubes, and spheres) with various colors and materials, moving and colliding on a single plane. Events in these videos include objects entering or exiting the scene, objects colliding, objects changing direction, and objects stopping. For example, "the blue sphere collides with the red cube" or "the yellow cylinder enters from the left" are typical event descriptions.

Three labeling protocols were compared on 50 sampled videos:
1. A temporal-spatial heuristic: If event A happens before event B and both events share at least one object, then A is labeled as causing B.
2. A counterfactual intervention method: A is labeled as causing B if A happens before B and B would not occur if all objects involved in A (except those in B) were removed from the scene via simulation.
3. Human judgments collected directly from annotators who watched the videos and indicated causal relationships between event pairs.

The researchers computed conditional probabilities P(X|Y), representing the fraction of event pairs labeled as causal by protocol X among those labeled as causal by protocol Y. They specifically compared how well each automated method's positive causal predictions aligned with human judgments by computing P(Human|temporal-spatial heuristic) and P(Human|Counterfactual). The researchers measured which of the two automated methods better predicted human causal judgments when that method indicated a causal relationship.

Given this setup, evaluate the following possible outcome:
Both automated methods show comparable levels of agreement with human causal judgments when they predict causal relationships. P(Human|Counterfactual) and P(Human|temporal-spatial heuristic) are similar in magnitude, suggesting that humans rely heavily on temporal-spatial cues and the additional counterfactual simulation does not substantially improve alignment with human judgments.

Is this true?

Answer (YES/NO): YES